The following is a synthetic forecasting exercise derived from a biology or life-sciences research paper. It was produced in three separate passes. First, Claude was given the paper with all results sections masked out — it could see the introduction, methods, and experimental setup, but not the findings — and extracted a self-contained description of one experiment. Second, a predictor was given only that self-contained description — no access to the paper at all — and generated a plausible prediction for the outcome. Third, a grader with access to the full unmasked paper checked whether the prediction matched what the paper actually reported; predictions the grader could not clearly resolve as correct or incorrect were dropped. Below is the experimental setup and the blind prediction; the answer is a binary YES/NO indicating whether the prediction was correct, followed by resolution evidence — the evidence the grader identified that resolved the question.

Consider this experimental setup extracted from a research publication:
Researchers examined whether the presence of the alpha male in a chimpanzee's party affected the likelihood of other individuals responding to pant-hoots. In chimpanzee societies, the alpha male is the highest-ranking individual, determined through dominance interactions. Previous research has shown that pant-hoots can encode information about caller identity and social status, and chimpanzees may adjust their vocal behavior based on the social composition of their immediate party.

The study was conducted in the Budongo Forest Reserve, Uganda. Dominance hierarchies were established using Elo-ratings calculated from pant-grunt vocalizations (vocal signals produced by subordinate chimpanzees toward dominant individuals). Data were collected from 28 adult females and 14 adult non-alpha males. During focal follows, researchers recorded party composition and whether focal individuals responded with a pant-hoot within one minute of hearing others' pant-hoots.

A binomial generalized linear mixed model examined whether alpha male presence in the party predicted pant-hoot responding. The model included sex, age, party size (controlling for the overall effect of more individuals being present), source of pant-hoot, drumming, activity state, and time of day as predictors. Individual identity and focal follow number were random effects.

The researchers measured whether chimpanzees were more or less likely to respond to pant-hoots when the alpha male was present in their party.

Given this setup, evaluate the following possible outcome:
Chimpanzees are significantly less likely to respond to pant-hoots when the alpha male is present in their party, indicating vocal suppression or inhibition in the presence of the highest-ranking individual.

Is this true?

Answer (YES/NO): NO